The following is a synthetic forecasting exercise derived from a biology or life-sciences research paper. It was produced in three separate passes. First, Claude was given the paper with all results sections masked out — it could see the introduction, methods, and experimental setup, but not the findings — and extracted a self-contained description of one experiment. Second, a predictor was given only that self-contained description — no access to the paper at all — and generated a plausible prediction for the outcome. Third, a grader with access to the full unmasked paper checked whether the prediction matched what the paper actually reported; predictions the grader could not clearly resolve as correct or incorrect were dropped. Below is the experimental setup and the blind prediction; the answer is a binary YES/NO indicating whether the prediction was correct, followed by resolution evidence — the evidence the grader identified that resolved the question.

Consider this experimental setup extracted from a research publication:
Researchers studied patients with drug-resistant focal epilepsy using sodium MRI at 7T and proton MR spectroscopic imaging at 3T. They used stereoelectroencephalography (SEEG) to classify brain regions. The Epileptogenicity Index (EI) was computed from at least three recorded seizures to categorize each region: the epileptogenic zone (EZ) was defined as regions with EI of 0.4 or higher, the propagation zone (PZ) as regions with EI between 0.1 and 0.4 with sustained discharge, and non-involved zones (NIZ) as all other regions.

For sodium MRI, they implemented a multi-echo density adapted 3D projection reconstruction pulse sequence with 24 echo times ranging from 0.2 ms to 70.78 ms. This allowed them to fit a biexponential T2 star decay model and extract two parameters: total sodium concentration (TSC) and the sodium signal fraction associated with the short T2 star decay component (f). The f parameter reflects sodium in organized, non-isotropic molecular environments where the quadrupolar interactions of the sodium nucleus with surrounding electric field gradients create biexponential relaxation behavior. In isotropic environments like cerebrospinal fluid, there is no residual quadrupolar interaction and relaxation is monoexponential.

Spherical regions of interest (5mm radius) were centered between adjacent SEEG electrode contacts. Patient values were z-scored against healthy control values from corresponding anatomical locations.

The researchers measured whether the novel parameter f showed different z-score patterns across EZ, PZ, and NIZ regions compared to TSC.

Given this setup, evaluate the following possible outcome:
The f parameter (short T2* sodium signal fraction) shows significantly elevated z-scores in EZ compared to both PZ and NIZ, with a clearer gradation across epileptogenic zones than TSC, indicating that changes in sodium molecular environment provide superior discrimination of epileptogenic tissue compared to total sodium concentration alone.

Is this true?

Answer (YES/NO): YES